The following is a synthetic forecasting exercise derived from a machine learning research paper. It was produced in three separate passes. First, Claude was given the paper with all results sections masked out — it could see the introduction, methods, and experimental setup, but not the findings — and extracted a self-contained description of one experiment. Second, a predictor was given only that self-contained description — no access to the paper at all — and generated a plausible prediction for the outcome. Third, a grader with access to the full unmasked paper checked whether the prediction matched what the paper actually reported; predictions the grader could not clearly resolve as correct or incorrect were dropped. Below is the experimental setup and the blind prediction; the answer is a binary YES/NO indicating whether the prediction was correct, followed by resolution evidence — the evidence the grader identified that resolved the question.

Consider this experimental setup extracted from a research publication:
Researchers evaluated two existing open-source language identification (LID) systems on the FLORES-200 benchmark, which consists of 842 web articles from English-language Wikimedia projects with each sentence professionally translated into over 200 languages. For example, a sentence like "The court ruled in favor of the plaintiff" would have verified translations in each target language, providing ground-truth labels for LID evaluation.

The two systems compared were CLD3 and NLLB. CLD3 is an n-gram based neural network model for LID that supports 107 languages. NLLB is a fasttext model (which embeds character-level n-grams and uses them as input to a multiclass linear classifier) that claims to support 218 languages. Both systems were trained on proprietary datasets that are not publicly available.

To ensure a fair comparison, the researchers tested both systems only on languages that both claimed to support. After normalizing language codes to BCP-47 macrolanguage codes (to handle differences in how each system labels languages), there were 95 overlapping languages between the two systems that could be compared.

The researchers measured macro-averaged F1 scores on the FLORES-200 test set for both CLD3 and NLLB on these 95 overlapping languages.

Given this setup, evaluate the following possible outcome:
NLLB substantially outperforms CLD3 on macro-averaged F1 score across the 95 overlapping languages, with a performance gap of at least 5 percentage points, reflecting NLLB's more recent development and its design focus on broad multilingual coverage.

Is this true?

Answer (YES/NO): NO